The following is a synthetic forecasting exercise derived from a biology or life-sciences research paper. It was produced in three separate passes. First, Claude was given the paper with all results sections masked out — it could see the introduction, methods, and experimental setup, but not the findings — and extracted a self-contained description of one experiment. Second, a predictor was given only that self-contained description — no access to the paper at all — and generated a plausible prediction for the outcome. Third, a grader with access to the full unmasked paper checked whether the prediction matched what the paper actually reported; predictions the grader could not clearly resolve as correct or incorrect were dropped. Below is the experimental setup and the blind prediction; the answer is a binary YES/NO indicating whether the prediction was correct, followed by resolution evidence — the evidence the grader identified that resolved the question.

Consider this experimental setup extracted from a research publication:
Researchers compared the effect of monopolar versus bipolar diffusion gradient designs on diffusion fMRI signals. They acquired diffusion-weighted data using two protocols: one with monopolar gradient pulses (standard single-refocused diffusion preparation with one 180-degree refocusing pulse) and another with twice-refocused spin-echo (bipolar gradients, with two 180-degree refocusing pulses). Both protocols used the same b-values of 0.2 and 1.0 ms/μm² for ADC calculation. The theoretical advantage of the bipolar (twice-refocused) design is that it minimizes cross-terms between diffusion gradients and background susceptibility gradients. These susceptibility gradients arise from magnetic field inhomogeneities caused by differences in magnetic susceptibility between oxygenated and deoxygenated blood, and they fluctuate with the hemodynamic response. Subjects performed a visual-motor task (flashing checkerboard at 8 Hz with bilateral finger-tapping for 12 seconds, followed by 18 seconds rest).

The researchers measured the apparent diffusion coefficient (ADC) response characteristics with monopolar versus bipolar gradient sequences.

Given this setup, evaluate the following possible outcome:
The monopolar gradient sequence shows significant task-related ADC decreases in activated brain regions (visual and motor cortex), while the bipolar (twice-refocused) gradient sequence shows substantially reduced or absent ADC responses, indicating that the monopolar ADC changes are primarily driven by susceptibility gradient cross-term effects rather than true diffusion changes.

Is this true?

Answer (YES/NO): NO